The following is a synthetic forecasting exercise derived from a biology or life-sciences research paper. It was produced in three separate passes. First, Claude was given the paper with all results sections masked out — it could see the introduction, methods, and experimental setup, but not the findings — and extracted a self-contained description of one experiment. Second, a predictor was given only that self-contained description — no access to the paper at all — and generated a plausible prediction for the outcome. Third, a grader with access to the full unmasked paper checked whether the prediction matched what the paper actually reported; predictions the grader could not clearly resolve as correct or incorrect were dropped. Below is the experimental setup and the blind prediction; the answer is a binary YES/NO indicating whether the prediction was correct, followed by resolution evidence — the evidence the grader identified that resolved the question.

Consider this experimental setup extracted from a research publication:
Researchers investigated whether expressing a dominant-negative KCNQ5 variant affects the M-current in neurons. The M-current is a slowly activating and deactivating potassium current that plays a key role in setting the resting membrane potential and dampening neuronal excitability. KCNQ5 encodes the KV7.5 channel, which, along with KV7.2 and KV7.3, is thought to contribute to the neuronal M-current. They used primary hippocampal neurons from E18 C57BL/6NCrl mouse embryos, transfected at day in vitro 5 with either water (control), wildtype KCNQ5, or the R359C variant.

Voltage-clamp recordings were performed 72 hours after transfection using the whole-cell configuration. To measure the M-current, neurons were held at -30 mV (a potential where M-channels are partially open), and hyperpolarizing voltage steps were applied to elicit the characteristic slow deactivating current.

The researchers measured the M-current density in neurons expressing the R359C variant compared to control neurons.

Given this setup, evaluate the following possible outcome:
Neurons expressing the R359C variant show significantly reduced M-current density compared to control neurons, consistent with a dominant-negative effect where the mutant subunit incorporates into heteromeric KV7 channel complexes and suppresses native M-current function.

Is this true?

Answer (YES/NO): YES